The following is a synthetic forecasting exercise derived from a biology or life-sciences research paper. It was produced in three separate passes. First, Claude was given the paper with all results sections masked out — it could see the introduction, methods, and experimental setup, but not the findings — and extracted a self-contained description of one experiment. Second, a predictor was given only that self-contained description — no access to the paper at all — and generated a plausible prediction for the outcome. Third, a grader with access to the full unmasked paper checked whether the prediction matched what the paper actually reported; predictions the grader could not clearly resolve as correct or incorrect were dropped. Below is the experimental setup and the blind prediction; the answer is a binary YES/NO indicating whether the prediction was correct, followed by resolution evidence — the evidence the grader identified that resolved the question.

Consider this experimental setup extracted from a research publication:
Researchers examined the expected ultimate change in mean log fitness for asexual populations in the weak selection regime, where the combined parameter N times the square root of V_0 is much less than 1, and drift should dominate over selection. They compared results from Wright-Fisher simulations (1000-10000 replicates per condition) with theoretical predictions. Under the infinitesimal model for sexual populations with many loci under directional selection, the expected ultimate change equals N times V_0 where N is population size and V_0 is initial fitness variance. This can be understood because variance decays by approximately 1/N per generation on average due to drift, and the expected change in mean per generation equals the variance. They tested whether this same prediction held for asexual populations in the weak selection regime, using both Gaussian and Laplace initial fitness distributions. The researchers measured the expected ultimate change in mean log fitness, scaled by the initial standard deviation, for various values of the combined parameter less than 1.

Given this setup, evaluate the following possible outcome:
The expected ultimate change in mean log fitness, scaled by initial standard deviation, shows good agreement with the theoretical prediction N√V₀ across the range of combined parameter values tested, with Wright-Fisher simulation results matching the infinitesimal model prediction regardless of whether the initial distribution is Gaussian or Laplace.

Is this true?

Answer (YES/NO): YES